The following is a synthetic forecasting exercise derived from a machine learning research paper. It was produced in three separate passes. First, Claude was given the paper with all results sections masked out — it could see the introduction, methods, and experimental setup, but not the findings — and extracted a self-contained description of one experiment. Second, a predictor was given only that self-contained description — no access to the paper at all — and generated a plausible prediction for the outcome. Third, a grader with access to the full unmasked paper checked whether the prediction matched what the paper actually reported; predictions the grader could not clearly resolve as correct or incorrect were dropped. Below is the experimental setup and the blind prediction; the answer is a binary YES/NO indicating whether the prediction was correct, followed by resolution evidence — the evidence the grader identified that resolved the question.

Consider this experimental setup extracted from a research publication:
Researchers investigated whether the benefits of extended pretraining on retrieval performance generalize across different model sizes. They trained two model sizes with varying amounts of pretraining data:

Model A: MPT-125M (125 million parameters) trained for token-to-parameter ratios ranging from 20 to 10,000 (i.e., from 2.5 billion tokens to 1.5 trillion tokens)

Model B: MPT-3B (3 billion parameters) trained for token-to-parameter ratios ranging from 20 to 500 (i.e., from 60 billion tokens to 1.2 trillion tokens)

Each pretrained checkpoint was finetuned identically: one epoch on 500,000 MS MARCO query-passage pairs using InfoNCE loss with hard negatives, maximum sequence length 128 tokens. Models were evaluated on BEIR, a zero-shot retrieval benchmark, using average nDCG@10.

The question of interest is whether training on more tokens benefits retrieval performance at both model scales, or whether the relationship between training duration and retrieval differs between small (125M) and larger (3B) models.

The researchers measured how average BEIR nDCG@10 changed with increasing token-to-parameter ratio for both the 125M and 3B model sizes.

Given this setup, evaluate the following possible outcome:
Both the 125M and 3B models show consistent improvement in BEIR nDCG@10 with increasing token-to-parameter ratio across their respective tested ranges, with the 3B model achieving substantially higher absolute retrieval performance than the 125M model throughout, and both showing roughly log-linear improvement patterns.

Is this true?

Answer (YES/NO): NO